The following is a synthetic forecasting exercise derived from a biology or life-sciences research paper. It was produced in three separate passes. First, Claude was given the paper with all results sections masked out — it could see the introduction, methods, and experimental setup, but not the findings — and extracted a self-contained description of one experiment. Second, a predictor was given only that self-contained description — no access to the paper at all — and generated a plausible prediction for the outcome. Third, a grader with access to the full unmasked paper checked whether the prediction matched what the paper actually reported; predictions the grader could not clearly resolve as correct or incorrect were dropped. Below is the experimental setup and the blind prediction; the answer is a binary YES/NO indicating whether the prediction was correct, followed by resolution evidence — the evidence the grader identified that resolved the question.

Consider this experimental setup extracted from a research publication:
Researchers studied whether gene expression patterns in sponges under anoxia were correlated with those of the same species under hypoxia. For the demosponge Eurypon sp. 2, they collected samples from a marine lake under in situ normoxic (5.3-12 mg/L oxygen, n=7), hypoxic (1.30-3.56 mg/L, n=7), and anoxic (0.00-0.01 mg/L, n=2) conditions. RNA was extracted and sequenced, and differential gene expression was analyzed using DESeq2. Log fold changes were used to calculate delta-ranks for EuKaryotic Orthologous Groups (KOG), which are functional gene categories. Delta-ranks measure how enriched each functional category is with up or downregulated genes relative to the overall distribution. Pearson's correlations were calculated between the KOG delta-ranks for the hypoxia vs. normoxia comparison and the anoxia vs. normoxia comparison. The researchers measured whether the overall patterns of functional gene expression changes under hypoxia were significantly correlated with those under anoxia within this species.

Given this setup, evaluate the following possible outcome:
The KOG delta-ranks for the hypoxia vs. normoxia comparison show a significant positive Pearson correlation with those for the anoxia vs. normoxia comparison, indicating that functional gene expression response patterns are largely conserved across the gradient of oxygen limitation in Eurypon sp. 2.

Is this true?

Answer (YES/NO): NO